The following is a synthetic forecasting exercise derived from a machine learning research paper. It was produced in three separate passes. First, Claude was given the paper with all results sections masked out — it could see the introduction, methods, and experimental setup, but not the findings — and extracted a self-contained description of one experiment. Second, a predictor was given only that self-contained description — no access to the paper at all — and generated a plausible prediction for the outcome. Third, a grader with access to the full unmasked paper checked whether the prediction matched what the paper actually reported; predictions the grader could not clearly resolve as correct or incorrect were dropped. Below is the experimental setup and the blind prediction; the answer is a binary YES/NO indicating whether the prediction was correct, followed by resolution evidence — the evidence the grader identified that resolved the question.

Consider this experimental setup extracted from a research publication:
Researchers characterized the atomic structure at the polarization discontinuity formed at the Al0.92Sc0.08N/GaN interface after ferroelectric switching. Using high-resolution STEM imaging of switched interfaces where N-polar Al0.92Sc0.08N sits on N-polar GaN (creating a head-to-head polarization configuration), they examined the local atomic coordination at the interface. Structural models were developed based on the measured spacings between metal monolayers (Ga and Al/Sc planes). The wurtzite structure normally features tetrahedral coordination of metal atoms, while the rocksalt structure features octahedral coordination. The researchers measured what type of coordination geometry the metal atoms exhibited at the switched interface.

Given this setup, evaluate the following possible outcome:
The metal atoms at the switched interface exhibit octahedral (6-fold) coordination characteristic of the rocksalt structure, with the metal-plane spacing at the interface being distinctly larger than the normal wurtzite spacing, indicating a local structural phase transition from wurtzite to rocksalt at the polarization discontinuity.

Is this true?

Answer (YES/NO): YES